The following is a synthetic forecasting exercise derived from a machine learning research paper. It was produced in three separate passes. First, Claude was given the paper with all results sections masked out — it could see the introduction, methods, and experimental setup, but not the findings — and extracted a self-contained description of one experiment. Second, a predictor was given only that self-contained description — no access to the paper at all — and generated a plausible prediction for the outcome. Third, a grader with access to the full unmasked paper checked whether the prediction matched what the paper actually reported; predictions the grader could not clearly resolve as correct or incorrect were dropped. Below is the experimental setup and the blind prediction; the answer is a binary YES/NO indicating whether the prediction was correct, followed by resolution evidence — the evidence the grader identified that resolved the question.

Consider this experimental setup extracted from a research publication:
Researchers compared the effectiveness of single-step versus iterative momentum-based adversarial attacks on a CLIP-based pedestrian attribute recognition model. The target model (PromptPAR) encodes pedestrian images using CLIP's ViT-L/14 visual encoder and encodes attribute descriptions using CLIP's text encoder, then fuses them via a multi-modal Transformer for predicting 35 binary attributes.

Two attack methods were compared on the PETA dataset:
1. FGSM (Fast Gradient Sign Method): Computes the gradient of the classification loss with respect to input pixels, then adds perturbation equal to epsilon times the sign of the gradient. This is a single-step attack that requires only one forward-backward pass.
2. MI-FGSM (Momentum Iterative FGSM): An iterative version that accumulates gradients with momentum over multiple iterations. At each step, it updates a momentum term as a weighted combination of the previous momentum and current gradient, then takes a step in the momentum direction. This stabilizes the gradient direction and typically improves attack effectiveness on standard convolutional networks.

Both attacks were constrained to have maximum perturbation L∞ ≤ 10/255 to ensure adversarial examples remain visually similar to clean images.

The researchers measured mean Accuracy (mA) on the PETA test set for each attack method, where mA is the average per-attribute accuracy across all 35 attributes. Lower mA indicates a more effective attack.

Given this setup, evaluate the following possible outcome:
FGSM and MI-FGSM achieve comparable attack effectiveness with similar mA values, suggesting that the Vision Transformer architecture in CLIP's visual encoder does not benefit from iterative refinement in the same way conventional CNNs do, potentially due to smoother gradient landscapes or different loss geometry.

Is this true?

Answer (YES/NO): YES